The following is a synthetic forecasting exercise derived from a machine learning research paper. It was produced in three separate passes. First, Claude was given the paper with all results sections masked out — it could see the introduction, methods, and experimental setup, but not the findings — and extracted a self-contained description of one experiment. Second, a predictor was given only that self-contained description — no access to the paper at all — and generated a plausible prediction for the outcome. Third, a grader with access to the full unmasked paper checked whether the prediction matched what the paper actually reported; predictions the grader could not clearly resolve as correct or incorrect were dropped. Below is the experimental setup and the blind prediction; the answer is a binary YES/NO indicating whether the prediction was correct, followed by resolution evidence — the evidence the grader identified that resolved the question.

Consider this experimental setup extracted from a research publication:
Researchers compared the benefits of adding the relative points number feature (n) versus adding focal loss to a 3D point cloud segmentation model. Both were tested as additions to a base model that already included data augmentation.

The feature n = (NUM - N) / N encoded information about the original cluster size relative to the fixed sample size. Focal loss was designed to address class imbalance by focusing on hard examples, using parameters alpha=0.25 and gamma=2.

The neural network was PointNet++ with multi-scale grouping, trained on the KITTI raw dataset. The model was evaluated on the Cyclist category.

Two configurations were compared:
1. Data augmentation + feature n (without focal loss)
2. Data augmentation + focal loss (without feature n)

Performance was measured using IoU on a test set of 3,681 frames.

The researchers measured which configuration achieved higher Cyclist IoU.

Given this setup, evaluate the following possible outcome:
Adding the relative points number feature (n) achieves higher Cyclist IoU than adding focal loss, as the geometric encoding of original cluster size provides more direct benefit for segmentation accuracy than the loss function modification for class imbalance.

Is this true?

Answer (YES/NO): YES